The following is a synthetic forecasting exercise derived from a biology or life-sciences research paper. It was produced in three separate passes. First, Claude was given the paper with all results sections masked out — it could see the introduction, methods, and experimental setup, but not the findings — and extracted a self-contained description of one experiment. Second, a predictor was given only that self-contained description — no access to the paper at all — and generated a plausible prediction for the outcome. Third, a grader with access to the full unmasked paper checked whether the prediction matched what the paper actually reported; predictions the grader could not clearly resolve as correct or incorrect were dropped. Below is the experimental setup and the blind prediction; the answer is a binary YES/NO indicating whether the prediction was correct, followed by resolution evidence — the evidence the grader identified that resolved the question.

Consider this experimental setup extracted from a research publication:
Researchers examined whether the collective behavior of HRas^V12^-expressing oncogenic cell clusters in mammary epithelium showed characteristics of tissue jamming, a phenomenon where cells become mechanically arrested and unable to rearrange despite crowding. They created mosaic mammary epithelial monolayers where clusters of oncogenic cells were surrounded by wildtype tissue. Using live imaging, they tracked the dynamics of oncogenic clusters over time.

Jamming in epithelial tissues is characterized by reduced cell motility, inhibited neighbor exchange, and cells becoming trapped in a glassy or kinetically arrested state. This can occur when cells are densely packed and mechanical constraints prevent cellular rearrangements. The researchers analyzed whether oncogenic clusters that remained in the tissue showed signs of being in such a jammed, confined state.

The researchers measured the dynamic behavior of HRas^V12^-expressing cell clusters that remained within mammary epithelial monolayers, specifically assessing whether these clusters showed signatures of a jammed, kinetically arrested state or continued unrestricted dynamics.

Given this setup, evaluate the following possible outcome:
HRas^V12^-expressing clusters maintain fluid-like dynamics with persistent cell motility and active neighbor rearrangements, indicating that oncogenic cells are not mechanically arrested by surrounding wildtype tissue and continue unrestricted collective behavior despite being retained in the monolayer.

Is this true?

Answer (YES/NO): NO